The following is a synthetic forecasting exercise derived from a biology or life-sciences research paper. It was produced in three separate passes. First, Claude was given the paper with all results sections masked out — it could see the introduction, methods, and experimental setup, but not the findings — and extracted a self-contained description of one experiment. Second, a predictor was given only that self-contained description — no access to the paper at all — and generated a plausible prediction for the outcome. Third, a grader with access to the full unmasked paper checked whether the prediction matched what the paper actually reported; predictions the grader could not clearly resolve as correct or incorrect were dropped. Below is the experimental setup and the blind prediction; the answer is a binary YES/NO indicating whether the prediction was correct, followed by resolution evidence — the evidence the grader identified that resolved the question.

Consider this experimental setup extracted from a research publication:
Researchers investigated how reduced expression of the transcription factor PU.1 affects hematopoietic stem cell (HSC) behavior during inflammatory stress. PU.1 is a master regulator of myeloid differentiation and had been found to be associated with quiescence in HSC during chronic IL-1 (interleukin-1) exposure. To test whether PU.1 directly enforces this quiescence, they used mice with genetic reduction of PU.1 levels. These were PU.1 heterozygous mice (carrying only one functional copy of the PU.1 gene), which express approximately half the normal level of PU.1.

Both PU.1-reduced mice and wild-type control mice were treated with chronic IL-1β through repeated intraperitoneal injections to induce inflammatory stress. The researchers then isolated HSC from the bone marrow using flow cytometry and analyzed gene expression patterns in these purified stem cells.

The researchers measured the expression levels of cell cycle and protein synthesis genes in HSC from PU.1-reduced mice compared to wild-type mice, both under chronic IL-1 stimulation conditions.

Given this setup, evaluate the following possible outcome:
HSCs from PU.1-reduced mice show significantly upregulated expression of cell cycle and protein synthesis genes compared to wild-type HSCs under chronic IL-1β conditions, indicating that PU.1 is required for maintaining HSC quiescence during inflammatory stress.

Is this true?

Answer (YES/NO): YES